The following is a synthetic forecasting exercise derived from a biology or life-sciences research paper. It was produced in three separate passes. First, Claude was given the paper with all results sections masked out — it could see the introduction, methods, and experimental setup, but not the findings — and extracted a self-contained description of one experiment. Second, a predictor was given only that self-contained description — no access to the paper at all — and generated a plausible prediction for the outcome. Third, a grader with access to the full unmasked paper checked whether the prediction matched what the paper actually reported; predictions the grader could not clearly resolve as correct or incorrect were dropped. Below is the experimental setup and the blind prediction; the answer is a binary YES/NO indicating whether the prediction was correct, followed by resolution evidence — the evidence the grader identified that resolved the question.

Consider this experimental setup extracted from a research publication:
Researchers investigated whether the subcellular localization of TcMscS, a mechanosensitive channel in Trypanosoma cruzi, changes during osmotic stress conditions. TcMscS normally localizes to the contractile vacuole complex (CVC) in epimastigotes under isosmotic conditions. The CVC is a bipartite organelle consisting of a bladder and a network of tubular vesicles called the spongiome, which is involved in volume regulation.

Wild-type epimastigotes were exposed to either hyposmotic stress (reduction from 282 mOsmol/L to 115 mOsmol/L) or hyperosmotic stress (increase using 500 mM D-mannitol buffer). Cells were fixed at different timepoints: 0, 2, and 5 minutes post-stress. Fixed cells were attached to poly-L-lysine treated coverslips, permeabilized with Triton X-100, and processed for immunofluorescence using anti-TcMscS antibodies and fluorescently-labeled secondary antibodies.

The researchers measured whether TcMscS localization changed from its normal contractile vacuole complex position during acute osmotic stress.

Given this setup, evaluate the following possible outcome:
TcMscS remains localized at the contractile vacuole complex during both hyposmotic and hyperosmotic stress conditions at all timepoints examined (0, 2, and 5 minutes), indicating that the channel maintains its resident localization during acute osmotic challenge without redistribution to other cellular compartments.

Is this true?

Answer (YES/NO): YES